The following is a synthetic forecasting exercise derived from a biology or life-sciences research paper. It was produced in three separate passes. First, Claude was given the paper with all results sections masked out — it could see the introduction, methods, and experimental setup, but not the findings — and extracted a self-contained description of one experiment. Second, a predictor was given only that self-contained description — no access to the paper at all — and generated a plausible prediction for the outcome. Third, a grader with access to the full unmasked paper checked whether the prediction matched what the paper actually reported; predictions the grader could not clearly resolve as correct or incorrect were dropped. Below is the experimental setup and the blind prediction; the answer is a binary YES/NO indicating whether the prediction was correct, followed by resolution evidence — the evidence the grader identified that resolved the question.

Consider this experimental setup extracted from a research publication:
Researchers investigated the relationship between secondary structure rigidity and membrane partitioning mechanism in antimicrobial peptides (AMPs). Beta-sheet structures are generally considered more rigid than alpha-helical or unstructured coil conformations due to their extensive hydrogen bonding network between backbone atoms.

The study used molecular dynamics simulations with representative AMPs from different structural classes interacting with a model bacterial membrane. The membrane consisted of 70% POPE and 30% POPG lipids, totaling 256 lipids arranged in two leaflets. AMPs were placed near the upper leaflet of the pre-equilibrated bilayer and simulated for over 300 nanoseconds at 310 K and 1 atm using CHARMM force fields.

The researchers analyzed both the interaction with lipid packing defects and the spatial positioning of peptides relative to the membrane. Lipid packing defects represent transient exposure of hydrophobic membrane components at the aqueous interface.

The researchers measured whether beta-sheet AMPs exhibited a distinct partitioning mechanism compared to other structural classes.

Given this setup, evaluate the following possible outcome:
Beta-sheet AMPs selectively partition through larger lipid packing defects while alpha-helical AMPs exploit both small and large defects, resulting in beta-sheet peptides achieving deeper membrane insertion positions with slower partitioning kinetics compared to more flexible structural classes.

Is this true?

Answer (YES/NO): NO